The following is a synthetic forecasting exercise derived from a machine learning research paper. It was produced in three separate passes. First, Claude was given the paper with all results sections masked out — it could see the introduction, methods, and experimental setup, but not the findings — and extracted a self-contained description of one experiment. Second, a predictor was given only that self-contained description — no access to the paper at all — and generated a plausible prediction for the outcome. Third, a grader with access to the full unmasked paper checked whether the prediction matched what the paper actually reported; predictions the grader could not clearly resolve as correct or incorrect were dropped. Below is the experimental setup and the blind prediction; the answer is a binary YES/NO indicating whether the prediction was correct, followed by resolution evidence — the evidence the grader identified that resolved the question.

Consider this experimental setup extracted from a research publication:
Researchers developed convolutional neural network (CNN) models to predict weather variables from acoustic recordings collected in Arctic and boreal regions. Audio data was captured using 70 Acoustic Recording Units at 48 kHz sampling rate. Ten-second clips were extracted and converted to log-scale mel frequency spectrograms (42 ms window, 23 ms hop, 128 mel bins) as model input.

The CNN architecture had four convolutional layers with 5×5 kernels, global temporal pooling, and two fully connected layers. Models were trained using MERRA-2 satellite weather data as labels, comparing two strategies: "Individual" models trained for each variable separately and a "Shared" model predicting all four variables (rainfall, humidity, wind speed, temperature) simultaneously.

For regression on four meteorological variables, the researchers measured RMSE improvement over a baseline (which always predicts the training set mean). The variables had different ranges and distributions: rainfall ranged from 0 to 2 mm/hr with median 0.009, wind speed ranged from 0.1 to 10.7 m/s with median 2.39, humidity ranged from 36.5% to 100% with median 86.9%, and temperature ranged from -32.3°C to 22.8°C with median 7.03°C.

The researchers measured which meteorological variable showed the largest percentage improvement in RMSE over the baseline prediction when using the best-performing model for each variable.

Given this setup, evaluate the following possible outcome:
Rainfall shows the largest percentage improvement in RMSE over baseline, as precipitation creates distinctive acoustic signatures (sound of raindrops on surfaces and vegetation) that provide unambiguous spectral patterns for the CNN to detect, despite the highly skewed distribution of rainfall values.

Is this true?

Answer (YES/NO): NO